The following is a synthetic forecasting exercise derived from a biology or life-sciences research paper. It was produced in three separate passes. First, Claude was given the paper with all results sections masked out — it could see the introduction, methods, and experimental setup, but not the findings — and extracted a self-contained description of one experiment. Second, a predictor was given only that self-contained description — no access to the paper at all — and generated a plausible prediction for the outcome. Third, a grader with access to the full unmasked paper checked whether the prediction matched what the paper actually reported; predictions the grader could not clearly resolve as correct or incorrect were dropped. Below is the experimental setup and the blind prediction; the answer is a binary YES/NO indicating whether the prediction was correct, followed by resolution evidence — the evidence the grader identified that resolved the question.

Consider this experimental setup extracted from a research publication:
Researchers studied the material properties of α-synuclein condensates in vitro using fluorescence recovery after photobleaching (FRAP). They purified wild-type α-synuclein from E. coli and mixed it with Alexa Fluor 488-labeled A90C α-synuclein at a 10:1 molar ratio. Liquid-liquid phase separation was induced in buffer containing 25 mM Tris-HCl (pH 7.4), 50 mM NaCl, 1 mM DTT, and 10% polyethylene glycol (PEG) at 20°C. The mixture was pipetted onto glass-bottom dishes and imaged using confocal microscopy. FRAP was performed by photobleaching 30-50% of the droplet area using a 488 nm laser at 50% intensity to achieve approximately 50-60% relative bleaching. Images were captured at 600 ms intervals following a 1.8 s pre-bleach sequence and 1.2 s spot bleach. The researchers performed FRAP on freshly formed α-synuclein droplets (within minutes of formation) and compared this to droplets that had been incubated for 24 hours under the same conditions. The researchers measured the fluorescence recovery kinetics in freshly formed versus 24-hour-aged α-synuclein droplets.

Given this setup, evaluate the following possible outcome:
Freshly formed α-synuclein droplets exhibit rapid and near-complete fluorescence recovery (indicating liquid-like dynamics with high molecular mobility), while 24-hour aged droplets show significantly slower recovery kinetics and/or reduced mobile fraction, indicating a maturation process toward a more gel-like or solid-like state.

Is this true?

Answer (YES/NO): YES